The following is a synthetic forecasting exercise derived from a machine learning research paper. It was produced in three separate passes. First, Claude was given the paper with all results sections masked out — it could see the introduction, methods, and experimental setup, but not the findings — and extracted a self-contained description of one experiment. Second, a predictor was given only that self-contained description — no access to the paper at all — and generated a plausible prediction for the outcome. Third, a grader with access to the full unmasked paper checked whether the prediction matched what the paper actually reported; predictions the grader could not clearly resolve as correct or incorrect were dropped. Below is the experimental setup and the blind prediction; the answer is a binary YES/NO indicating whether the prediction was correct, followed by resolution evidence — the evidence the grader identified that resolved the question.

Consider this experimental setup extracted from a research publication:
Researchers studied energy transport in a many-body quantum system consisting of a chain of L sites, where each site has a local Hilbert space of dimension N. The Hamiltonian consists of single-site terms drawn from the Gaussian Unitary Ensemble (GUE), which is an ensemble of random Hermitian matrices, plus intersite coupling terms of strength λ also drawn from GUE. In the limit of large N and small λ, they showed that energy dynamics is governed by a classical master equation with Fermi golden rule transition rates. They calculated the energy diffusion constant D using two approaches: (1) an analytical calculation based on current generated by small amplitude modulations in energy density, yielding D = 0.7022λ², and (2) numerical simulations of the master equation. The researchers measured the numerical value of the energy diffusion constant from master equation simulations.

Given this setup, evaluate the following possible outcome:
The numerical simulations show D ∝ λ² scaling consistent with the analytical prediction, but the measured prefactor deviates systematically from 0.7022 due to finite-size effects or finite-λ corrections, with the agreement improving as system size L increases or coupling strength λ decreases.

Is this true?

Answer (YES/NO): NO